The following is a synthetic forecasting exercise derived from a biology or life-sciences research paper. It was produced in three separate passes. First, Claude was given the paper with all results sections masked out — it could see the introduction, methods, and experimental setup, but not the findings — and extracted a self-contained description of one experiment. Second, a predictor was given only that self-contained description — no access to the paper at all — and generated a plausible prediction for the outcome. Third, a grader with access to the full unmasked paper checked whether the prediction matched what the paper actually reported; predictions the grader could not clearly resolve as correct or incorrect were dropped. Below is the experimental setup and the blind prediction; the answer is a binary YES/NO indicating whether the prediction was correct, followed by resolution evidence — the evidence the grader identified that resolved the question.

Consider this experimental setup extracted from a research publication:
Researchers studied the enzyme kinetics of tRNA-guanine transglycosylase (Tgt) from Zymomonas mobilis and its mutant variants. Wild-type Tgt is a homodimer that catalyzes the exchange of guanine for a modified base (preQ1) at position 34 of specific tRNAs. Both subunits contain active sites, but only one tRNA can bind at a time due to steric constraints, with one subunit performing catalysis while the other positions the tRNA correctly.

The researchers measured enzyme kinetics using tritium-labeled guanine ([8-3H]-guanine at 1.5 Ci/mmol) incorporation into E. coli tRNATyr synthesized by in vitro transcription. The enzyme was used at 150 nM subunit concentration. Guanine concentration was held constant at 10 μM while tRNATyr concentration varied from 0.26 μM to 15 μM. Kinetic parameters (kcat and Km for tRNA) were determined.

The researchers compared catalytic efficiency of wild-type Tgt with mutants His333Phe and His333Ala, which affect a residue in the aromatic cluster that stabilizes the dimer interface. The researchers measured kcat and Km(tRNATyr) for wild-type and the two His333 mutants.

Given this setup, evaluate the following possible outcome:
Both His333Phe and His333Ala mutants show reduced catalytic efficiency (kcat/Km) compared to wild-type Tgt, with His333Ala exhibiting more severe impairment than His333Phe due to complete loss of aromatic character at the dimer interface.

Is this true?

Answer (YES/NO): NO